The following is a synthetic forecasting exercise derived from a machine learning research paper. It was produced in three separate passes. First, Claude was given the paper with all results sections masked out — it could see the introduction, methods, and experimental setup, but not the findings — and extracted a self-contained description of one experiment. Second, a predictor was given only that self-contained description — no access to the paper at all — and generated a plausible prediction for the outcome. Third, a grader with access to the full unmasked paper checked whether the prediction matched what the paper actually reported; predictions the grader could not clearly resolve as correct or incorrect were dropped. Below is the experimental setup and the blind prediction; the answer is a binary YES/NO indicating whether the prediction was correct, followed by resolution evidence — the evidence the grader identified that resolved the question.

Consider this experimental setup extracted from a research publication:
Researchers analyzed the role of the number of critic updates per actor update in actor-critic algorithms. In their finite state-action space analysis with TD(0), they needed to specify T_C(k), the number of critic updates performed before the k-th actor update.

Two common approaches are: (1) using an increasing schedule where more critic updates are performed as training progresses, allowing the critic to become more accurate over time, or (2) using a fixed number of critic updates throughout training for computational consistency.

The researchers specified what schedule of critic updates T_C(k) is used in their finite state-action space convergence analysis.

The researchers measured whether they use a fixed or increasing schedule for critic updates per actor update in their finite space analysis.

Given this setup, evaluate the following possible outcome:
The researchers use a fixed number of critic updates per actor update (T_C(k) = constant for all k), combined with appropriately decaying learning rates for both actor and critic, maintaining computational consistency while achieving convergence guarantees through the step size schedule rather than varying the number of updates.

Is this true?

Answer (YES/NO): NO